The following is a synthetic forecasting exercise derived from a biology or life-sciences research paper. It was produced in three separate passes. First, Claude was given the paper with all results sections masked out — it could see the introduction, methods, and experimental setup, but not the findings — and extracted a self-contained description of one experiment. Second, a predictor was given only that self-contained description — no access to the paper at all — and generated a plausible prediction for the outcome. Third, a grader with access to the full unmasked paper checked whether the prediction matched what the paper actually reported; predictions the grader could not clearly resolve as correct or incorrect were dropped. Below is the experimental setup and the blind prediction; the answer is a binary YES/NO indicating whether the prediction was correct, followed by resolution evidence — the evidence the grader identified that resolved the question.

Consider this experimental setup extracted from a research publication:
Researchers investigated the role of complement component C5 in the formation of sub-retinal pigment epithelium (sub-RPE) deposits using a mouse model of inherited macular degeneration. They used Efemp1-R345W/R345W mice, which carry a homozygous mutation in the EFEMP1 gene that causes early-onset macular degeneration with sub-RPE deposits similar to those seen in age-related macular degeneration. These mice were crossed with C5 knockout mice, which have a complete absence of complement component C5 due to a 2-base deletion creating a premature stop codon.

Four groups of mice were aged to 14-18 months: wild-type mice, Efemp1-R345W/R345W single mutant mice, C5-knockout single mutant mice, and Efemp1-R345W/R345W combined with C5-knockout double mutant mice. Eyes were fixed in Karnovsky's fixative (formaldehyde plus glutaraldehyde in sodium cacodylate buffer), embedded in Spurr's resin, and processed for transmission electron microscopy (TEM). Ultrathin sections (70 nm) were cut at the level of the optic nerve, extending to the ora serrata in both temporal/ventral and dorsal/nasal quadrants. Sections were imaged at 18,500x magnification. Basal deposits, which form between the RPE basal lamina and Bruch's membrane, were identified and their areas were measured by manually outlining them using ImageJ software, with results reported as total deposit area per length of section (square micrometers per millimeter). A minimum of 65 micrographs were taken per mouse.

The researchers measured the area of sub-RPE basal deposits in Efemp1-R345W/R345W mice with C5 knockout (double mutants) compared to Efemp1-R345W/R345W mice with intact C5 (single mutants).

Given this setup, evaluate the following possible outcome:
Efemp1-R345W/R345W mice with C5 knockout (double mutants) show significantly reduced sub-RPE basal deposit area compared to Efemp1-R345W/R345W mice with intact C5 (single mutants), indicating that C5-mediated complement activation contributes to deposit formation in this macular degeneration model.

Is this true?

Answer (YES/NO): NO